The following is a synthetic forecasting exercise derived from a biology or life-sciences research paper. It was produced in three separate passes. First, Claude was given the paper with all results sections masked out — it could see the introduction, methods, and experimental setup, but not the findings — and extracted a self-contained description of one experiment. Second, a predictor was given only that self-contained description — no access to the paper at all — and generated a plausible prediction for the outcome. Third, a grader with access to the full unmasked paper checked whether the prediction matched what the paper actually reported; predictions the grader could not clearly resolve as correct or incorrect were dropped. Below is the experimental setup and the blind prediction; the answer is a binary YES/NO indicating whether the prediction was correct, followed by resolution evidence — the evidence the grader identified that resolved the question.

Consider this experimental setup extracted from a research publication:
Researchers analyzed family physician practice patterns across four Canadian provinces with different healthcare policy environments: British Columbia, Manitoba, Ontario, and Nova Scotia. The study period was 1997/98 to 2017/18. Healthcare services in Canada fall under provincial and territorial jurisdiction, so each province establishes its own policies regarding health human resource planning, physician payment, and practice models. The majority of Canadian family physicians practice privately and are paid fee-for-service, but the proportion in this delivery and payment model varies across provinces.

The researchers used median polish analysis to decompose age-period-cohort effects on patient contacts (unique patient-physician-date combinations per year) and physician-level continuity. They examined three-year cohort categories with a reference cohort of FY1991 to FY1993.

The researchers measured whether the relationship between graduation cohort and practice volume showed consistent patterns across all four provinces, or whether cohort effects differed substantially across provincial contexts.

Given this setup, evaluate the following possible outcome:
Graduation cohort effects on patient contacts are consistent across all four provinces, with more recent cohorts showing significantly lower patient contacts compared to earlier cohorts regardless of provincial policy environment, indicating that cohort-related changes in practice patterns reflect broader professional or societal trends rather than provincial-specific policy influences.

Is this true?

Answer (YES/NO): NO